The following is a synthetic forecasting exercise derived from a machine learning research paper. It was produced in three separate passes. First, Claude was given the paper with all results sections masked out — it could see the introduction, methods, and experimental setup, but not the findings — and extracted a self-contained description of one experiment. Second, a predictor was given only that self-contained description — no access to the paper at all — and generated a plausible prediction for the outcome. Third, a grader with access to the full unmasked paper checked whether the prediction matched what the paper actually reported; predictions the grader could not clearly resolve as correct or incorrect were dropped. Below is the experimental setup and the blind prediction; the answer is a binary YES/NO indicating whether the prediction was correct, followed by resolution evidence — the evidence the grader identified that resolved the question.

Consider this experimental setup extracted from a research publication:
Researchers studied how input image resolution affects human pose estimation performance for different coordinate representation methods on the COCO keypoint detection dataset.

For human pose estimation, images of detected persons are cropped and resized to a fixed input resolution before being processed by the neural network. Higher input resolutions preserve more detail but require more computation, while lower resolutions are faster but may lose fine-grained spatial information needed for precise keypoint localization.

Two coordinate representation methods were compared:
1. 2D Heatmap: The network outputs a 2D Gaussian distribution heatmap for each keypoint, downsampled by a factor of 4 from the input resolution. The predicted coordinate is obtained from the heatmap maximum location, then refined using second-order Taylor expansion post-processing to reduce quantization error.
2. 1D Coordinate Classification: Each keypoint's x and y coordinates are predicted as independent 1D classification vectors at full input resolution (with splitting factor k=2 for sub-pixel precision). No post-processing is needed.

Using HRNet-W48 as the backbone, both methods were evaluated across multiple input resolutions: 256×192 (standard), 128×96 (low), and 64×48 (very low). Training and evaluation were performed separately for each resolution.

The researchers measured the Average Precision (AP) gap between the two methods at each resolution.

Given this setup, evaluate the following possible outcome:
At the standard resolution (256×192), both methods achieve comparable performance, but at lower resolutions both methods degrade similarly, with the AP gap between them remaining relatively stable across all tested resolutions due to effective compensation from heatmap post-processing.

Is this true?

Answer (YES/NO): NO